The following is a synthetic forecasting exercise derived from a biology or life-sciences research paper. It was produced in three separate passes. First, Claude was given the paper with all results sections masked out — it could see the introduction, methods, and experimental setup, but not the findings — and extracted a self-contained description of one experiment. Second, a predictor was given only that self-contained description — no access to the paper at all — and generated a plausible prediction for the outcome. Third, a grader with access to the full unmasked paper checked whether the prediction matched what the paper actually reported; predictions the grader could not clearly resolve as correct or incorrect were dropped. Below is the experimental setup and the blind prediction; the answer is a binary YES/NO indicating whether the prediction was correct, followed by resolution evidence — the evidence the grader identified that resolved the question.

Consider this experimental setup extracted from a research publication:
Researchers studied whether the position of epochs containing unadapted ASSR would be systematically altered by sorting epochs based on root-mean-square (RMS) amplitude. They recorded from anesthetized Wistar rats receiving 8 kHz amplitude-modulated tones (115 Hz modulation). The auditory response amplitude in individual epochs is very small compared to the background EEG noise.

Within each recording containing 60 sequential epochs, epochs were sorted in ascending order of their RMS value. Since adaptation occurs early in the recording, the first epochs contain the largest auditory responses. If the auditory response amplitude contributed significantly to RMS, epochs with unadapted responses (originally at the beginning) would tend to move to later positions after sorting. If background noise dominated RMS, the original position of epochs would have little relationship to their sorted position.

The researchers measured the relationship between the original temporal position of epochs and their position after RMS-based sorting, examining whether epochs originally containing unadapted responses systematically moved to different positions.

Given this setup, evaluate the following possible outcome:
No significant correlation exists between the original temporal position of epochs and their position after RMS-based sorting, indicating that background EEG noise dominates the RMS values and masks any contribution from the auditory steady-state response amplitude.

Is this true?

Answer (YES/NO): YES